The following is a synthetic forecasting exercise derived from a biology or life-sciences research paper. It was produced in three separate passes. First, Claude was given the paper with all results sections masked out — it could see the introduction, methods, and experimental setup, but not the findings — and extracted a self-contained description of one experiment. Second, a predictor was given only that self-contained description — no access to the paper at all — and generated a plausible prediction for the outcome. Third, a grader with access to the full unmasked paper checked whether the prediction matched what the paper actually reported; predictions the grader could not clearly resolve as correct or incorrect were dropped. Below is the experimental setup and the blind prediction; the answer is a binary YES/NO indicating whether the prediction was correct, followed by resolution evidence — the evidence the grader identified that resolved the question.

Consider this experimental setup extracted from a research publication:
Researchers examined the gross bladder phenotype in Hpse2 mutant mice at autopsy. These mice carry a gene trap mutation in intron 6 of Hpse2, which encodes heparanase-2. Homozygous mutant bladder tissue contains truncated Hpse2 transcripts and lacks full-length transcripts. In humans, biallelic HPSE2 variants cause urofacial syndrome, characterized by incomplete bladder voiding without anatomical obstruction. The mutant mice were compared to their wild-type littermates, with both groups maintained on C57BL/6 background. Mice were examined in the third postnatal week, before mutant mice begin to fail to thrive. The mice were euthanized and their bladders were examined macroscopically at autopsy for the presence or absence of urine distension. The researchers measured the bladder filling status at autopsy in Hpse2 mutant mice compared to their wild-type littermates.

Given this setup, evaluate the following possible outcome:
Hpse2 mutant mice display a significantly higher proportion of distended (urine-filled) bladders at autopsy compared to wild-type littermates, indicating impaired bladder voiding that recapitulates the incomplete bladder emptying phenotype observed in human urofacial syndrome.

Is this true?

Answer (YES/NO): YES